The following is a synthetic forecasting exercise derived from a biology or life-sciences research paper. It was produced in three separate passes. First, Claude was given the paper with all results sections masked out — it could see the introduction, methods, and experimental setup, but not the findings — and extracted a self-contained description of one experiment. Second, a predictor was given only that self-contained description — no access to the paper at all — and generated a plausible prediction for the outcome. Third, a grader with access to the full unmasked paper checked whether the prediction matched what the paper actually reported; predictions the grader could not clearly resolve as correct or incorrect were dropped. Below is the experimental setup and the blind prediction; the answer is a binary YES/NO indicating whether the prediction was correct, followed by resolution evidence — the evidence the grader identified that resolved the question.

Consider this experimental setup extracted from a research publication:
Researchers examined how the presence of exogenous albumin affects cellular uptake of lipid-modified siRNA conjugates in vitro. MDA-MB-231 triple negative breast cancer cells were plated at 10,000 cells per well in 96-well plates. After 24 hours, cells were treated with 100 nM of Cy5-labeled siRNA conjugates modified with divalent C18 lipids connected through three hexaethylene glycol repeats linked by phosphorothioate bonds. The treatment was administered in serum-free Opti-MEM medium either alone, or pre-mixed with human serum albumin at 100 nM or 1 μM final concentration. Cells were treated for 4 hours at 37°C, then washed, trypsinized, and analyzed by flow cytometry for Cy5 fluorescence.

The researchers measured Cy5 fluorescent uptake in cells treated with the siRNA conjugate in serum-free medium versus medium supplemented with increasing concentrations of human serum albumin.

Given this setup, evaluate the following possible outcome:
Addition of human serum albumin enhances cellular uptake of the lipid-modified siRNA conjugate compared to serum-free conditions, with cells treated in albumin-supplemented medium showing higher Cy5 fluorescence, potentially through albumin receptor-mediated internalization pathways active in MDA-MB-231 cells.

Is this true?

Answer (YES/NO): NO